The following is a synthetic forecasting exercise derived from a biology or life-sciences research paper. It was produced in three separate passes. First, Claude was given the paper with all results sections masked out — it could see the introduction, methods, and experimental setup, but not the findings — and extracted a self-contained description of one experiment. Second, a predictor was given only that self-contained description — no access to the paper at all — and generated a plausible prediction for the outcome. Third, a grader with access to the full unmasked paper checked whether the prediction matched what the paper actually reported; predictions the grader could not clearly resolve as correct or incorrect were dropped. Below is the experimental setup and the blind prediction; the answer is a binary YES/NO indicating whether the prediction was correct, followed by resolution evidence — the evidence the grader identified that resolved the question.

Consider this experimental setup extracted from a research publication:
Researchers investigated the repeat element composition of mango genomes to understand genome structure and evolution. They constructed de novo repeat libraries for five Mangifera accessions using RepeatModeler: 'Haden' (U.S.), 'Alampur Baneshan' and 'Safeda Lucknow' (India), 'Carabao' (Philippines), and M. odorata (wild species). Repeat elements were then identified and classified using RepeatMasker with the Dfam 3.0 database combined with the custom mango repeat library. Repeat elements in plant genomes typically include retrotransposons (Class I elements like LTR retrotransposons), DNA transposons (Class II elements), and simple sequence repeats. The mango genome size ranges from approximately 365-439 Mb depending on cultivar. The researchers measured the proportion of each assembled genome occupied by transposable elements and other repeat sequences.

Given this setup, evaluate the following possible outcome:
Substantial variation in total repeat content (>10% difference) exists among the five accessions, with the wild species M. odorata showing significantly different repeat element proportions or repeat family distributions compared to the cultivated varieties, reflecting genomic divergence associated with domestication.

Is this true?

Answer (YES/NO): NO